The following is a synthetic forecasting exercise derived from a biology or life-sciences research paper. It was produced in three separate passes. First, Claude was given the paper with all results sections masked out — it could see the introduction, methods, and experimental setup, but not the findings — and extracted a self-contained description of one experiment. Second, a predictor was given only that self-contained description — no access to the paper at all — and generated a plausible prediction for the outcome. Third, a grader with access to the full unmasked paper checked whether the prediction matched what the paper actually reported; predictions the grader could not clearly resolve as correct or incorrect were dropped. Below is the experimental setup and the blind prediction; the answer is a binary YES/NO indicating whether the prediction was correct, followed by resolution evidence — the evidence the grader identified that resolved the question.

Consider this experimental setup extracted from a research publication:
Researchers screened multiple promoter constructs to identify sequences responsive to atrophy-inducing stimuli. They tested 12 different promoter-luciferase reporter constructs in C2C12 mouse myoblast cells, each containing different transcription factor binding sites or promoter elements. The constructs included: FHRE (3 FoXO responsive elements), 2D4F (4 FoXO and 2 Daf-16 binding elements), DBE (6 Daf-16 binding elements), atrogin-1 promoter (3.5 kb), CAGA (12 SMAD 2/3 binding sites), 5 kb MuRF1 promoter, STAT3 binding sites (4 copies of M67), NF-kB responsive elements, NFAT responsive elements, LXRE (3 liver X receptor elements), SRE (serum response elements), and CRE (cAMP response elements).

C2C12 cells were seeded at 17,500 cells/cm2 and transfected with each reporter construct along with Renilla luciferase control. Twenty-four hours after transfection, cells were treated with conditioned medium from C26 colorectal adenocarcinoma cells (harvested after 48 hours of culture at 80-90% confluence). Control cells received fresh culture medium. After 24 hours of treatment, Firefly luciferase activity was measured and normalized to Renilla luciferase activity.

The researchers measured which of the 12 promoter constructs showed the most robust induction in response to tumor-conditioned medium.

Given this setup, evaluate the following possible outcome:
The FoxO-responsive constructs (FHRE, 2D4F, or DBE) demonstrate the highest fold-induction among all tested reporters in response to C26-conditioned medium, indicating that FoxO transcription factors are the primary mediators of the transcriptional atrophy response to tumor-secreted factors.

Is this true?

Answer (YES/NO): NO